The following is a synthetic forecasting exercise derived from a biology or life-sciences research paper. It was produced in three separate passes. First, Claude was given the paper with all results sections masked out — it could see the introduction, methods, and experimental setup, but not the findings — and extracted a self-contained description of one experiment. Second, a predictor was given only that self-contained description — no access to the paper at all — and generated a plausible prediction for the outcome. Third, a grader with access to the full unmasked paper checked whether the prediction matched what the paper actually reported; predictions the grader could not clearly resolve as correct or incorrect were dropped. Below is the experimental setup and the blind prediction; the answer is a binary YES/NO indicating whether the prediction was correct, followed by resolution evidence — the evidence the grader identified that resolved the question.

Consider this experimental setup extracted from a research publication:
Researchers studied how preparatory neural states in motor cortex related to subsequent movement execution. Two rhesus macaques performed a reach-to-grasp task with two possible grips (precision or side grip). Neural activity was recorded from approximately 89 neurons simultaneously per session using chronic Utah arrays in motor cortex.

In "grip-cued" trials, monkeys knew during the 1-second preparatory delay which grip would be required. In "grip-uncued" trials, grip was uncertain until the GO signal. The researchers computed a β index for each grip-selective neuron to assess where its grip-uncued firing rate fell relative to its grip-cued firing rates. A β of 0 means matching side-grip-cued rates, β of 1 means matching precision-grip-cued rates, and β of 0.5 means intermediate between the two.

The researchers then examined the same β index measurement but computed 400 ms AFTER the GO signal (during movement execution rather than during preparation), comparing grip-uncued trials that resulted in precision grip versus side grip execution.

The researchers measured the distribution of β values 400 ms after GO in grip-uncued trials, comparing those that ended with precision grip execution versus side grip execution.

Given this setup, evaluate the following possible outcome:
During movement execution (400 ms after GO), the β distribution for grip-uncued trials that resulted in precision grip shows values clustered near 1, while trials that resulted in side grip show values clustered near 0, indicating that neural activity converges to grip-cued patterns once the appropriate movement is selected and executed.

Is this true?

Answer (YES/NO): NO